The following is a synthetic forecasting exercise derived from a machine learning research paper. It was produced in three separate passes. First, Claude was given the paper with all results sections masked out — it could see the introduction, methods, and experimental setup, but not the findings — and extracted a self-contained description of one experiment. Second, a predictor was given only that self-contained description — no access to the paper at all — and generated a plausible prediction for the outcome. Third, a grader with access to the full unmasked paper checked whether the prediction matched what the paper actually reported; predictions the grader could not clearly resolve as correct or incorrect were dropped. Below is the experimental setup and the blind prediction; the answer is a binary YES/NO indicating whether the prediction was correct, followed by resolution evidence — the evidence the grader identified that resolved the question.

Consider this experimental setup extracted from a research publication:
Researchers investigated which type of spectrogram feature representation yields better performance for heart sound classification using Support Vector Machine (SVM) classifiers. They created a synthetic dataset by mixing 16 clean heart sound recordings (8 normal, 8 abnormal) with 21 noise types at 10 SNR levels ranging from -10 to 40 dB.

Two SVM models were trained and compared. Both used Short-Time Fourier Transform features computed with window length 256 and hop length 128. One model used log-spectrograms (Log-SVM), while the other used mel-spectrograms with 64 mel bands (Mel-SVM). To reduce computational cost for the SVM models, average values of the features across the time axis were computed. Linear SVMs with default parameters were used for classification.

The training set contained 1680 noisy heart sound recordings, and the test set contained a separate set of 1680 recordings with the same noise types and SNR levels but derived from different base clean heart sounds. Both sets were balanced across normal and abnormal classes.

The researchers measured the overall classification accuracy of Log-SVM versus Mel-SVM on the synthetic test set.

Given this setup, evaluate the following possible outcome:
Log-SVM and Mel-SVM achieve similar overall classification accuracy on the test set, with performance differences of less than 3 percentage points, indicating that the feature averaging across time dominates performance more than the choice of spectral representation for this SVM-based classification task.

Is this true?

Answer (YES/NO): YES